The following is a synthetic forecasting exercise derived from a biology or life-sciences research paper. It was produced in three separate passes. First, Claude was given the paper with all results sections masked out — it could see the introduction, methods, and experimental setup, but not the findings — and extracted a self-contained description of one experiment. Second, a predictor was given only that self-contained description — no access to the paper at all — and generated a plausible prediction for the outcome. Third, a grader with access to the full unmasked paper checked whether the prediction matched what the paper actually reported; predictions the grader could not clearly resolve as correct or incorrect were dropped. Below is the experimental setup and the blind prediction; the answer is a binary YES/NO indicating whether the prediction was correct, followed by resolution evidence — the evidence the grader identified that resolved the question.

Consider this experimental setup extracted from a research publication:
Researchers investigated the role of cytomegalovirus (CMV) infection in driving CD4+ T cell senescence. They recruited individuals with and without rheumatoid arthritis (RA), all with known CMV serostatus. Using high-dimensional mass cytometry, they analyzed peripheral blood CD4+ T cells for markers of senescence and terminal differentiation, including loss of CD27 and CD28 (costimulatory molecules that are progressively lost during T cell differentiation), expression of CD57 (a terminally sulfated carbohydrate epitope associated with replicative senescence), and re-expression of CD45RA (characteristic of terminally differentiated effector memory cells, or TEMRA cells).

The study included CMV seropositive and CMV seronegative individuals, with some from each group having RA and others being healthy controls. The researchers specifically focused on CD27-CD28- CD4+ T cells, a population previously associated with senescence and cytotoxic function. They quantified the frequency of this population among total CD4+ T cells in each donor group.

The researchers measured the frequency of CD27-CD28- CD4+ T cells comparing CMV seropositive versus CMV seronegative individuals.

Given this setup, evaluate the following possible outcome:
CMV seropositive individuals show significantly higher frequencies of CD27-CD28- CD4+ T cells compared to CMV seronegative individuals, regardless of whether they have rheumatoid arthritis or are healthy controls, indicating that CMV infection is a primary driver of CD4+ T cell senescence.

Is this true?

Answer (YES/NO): YES